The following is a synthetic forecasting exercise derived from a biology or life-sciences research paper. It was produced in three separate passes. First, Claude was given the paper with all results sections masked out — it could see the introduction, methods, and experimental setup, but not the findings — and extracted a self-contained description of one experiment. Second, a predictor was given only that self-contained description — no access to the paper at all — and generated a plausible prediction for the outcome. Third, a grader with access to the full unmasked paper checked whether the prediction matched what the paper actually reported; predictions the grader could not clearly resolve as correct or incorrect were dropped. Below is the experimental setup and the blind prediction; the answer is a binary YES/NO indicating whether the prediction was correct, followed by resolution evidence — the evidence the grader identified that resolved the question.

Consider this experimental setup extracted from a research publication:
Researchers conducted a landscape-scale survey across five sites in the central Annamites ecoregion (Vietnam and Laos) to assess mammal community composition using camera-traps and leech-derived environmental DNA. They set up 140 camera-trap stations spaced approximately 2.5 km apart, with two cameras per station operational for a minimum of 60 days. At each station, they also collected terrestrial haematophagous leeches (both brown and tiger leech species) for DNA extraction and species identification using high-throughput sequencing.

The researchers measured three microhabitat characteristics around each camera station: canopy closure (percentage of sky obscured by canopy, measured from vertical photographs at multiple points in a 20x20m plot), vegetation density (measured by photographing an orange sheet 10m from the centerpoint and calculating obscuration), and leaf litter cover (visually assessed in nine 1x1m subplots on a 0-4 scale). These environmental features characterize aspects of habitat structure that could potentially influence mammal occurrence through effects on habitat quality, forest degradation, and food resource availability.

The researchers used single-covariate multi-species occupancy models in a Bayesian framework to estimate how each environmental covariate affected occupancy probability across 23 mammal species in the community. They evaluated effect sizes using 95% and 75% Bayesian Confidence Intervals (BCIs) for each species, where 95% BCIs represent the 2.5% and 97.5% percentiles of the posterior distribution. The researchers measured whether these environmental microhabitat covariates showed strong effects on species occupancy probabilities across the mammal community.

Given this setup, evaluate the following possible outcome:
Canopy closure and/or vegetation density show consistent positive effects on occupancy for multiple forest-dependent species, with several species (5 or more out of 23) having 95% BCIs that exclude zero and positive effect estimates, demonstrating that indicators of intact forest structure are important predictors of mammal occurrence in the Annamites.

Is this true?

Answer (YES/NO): NO